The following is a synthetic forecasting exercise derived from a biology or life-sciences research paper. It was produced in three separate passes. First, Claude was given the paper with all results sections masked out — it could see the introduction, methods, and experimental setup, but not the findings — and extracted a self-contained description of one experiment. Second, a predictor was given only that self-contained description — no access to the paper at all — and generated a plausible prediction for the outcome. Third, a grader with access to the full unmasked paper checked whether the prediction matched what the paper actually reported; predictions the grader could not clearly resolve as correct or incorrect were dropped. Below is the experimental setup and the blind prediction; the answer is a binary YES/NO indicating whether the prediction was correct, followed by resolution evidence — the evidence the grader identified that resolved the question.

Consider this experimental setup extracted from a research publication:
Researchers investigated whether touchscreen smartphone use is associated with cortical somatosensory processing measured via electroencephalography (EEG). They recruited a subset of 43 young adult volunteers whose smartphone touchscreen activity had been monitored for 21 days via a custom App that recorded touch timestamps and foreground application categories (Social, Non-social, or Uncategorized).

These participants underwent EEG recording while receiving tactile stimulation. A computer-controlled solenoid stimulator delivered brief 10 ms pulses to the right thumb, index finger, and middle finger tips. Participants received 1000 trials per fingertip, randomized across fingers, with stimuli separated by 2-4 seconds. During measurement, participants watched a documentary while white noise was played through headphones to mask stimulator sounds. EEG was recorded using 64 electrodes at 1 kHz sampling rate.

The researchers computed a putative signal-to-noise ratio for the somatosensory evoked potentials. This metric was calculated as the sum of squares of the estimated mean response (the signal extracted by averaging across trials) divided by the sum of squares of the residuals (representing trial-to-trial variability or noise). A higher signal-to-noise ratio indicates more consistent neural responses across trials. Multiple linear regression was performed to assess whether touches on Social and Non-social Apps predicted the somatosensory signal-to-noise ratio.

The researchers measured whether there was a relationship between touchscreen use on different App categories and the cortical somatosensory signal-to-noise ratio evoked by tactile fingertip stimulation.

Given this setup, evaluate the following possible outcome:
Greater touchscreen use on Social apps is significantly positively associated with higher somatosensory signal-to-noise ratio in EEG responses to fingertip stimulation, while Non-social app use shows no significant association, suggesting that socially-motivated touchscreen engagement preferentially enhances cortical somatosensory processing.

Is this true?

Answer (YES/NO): NO